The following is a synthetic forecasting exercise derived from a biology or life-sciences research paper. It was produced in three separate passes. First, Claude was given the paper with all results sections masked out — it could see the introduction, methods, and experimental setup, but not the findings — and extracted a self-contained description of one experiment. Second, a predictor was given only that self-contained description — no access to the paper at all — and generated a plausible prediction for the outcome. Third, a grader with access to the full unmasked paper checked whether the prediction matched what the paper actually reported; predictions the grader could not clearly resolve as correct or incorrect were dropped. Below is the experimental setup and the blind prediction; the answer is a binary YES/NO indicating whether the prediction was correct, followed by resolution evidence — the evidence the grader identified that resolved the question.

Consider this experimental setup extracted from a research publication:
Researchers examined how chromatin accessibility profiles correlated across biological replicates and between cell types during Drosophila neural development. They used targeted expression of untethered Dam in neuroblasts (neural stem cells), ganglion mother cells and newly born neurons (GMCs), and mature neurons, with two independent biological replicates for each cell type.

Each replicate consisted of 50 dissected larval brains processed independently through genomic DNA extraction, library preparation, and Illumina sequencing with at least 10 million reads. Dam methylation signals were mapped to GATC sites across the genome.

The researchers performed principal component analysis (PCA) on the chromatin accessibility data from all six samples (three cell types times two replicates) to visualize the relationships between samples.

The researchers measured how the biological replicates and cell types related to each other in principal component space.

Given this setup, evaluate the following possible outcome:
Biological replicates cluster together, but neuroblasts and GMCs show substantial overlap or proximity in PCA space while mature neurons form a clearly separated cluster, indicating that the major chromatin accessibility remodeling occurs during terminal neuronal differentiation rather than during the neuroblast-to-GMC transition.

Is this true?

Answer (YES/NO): YES